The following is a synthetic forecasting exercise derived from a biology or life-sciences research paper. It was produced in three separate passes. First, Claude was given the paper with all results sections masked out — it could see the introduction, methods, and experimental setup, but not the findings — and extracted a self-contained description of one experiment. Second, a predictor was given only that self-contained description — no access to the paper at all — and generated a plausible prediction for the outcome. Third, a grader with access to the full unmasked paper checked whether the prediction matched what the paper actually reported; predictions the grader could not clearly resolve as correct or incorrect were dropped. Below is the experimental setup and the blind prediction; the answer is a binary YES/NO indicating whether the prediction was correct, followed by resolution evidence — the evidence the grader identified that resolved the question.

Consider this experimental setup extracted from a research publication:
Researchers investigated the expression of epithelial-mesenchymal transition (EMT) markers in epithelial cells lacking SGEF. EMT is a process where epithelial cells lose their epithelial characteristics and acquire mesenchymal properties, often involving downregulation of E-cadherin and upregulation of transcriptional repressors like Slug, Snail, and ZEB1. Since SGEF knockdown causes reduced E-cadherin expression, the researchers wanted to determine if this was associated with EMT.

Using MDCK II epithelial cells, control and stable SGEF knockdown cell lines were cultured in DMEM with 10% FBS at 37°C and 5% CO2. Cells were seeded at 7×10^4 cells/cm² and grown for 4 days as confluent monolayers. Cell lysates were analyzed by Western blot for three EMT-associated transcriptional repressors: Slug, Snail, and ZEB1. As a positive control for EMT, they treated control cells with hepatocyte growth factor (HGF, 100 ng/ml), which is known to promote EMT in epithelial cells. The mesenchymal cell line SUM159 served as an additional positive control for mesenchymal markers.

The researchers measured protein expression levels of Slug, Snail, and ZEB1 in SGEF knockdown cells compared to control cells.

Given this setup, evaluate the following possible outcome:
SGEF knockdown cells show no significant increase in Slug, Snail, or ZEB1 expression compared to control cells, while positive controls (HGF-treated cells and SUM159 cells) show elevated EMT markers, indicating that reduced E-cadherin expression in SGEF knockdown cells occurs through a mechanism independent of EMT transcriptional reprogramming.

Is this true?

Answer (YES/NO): NO